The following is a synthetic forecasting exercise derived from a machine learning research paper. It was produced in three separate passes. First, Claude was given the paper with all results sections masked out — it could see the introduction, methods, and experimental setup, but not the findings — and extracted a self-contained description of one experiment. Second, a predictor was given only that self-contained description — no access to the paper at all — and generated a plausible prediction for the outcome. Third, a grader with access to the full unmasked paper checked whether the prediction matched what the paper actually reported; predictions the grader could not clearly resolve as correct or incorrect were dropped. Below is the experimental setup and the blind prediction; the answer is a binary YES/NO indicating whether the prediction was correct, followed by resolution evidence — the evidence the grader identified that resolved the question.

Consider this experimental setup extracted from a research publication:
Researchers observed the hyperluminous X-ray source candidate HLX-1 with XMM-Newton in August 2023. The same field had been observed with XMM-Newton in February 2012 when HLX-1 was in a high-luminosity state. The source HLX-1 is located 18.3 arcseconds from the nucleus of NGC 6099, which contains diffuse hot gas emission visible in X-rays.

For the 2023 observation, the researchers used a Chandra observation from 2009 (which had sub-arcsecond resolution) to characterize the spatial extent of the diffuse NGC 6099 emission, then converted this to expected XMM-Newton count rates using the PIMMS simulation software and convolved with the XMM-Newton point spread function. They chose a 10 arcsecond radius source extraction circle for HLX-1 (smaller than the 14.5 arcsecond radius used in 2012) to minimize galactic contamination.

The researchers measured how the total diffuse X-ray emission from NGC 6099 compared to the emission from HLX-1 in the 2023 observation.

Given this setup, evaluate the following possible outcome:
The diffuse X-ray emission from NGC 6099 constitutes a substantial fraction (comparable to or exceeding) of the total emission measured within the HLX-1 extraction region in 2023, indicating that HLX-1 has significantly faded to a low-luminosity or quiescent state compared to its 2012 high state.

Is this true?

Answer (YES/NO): NO